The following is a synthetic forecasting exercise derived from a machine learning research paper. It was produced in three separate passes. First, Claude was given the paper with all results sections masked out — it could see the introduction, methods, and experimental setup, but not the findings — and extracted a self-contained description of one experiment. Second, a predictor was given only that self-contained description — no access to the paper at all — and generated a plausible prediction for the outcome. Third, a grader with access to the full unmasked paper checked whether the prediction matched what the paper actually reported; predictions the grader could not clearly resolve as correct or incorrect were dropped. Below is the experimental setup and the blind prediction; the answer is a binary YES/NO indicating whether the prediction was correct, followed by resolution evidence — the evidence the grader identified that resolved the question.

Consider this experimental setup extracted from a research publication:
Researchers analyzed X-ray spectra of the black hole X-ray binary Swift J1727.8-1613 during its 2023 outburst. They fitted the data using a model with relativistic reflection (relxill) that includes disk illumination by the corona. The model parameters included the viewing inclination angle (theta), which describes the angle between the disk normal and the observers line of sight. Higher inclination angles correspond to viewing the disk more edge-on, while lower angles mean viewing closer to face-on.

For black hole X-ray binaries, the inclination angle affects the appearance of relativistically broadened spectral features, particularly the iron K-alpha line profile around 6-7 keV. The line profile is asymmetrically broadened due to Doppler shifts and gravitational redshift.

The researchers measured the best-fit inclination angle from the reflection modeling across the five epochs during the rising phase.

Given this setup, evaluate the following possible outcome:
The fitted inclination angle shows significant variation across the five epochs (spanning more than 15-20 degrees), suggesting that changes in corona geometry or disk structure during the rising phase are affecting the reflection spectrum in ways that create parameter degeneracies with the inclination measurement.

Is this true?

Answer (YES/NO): NO